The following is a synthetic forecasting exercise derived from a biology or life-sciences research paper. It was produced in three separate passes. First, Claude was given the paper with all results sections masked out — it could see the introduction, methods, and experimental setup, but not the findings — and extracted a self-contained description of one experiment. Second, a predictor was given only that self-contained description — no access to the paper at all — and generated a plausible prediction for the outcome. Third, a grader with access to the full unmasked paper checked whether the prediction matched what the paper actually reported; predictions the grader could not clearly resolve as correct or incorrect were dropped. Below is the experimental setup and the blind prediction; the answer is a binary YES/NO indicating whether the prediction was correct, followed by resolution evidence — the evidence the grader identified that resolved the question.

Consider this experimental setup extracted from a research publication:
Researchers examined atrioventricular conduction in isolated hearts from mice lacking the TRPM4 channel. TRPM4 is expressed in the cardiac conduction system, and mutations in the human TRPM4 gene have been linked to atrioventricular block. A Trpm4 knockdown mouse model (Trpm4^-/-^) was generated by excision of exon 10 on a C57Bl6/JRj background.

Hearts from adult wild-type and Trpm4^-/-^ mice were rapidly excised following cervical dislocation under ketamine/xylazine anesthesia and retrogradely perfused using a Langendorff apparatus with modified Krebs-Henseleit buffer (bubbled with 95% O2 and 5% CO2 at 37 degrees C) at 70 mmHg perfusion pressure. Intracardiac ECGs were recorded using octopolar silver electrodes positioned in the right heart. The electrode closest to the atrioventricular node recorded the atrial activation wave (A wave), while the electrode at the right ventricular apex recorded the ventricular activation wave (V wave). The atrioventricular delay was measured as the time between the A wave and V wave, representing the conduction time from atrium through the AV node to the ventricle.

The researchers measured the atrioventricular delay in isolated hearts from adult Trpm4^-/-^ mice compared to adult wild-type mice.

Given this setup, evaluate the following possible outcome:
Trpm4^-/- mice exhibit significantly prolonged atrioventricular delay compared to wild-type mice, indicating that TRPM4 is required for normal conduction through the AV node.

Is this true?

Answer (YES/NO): NO